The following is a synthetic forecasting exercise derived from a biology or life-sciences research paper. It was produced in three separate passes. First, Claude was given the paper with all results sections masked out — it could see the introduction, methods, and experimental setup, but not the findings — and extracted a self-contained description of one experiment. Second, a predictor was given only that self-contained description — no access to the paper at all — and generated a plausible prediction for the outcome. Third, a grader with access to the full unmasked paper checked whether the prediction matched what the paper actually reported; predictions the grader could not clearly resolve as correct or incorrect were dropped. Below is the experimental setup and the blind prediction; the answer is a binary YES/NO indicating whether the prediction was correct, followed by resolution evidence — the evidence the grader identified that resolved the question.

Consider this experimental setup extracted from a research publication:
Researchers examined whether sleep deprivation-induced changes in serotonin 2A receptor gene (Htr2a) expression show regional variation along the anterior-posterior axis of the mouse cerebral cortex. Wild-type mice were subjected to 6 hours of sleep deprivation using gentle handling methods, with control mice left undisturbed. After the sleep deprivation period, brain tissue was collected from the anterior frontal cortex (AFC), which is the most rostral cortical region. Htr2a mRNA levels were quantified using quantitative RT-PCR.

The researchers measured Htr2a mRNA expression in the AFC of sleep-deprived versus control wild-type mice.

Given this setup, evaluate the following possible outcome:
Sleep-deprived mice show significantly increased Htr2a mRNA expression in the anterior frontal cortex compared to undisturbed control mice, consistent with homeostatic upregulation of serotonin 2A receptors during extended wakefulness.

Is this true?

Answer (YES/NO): NO